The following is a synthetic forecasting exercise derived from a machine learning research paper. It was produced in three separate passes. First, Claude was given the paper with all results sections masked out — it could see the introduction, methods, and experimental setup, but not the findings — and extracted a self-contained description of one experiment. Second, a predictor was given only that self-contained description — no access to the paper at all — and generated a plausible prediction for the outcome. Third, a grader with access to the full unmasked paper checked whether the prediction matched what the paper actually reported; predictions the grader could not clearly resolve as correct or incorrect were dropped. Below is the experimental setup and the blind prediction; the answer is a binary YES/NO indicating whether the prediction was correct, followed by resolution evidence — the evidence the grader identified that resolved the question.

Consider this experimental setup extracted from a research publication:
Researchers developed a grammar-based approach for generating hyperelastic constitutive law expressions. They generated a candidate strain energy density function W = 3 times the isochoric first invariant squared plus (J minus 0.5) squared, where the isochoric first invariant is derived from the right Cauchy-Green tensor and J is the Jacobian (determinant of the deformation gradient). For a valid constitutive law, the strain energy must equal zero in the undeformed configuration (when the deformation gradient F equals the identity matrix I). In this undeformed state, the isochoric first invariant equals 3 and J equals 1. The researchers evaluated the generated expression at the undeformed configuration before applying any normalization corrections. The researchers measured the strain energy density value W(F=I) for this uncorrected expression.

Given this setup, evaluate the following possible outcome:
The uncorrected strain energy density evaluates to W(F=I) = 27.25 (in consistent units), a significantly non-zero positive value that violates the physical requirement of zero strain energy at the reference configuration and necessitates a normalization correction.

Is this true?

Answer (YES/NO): YES